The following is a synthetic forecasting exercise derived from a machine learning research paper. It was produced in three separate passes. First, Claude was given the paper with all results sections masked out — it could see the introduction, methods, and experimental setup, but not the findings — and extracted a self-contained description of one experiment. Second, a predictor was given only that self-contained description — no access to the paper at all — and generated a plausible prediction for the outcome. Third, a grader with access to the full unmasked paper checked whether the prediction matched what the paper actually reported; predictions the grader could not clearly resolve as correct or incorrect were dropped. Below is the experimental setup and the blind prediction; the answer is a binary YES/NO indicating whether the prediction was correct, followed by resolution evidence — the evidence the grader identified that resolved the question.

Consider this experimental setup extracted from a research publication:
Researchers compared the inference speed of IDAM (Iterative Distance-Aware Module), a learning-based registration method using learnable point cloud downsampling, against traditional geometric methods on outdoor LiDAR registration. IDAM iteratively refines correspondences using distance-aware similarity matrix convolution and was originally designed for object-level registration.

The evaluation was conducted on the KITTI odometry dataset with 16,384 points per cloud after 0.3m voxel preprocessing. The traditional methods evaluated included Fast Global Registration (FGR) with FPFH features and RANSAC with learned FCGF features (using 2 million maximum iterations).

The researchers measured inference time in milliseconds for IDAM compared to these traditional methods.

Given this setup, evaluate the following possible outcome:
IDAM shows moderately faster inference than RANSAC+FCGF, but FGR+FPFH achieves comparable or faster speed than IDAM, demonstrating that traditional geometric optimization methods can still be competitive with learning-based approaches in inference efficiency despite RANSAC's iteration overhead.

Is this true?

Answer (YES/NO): NO